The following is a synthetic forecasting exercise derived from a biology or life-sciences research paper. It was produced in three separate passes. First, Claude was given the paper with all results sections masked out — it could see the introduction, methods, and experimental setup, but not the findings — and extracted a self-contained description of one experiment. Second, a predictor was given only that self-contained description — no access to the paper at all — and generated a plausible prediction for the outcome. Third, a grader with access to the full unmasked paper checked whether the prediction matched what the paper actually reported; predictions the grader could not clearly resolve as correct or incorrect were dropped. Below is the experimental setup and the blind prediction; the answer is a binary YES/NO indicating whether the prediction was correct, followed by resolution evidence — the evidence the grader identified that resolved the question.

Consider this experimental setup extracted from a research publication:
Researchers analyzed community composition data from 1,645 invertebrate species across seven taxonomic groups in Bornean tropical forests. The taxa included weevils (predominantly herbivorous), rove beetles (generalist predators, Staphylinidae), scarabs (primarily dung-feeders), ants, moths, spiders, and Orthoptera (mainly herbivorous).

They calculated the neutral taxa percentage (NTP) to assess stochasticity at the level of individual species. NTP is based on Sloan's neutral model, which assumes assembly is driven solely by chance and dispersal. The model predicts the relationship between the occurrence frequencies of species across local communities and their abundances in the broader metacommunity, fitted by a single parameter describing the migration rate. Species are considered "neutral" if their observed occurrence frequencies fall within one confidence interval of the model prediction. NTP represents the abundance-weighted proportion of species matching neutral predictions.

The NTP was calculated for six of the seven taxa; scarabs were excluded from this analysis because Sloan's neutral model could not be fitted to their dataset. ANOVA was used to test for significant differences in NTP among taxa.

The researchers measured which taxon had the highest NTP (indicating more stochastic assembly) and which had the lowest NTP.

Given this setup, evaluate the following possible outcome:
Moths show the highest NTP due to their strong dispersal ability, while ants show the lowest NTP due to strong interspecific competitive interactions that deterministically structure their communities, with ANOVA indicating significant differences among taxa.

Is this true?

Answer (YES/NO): NO